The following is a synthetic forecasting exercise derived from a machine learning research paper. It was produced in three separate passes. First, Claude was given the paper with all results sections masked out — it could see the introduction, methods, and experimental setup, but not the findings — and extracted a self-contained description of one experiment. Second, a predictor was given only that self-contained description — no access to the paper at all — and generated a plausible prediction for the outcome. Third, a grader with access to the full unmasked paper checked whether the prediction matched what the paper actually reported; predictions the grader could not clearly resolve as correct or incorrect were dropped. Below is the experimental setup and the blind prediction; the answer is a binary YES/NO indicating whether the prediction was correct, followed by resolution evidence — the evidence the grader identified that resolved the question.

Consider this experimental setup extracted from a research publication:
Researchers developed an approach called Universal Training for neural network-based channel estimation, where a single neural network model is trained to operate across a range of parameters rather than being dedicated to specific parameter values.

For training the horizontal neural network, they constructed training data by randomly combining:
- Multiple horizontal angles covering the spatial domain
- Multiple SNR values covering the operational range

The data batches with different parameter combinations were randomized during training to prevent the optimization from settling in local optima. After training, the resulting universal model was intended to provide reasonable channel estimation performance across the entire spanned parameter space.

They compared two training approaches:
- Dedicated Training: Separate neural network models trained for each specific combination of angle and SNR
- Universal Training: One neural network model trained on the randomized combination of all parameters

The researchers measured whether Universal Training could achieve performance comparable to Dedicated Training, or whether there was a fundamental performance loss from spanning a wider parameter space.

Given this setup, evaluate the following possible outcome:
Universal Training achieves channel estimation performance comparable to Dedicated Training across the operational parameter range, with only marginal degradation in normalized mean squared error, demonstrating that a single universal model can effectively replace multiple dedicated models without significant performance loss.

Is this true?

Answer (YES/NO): NO